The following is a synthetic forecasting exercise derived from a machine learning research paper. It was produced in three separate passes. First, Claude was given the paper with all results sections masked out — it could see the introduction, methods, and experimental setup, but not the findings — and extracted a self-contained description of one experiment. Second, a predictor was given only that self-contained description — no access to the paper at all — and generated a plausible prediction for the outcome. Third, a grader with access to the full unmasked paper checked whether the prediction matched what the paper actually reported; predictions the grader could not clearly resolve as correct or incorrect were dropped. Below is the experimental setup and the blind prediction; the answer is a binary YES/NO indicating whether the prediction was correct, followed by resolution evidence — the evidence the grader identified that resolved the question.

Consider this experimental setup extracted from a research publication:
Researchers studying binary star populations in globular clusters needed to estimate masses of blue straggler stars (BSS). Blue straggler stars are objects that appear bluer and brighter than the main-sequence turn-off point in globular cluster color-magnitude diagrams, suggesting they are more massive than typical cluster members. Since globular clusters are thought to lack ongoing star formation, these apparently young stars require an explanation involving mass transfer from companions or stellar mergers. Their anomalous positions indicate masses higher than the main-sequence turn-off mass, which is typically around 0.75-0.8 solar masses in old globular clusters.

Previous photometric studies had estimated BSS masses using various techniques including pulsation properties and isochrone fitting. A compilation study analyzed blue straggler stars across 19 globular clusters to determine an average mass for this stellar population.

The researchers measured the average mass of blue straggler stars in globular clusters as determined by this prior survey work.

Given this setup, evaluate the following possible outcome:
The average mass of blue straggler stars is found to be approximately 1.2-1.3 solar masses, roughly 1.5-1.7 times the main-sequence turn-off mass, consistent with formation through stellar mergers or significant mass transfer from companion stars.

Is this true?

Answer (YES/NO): YES